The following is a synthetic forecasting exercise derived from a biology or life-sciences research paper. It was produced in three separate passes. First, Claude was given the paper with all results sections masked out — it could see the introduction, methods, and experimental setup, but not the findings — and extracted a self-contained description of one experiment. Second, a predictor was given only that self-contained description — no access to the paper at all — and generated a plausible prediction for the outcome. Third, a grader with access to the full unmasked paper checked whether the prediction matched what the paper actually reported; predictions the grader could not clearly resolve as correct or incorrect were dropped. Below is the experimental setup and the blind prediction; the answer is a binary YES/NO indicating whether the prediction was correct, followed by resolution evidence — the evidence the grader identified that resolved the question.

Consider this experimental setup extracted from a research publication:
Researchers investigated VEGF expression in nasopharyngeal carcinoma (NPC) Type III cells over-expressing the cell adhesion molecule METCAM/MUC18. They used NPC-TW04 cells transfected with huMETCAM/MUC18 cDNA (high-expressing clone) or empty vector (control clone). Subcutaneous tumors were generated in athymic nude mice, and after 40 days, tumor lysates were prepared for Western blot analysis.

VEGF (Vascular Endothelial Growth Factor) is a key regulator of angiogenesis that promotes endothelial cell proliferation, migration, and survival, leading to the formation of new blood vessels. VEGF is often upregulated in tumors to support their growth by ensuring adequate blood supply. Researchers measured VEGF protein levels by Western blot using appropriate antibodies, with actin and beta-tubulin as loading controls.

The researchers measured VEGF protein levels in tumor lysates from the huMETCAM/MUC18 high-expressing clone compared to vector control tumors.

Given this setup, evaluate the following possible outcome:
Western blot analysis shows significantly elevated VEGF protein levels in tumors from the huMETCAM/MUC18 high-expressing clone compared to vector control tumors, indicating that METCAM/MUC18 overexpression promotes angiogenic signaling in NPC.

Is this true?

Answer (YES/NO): YES